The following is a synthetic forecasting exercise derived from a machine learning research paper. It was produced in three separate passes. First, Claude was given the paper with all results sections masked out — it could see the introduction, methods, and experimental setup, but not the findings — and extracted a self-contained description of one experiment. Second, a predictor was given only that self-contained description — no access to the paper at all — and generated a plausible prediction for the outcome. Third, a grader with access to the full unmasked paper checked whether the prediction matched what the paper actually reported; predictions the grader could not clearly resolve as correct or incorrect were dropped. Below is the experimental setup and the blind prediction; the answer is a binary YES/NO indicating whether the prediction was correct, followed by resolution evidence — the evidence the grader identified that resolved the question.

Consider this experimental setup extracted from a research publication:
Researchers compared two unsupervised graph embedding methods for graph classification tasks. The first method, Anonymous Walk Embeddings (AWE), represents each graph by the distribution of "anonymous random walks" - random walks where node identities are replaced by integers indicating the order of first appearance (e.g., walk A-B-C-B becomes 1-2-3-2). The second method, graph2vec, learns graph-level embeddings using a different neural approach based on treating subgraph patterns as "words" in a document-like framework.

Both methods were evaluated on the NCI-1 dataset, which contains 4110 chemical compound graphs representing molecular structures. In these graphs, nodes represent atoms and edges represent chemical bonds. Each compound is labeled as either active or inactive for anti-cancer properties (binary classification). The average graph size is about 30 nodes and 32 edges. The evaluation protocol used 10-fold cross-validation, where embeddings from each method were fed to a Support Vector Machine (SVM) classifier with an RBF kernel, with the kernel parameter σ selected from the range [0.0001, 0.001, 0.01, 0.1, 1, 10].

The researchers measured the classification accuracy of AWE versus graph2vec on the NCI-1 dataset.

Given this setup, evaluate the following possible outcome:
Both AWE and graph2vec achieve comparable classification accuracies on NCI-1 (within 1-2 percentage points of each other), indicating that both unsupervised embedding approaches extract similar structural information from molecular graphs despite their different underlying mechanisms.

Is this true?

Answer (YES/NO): NO